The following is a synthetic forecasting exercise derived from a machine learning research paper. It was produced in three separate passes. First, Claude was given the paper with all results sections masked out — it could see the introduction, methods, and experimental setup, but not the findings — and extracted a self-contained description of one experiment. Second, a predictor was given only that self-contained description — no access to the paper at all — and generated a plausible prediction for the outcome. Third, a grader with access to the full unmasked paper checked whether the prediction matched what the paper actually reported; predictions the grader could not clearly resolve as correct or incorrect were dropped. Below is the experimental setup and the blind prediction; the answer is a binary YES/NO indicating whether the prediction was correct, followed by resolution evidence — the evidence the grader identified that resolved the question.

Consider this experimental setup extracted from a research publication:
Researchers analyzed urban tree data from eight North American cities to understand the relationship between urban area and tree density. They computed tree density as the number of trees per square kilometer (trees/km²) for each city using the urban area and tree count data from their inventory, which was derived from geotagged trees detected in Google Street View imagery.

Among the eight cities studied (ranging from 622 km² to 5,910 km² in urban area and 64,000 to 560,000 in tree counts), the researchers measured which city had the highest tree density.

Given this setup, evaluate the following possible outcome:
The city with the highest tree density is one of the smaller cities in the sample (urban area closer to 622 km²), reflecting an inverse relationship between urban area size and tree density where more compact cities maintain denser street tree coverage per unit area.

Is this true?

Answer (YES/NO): NO